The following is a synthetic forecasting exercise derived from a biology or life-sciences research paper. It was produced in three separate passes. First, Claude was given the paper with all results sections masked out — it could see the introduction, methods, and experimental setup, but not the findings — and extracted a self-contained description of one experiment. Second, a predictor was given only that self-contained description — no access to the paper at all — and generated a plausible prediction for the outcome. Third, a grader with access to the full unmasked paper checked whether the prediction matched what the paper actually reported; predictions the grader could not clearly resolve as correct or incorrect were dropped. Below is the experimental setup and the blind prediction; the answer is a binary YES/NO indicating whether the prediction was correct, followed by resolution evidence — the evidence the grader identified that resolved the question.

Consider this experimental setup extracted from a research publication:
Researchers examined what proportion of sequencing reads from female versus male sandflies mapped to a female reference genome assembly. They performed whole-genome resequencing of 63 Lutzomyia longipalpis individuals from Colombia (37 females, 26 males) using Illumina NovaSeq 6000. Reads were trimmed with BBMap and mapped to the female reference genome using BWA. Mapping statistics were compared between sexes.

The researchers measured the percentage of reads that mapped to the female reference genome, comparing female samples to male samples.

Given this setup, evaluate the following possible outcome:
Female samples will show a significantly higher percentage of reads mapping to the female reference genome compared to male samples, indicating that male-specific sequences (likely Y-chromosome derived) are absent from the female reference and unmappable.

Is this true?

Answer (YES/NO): YES